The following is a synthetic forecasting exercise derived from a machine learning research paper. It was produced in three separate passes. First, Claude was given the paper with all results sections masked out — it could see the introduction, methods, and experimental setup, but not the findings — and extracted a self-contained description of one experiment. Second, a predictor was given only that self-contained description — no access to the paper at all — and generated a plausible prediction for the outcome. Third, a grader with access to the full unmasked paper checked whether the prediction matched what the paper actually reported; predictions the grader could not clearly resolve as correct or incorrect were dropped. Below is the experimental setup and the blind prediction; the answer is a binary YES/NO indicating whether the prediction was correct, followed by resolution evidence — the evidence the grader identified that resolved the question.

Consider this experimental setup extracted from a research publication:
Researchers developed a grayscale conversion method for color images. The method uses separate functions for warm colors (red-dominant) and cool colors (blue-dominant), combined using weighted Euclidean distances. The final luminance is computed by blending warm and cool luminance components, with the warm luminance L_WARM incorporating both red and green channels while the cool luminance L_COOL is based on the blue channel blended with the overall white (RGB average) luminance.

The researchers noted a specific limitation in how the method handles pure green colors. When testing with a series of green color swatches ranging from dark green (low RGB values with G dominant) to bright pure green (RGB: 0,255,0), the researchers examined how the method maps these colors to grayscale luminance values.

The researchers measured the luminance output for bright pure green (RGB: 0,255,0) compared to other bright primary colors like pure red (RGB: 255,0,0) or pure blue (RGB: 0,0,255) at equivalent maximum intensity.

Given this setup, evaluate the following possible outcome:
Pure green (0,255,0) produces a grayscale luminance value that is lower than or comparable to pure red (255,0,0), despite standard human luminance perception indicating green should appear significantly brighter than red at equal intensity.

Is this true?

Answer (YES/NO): YES